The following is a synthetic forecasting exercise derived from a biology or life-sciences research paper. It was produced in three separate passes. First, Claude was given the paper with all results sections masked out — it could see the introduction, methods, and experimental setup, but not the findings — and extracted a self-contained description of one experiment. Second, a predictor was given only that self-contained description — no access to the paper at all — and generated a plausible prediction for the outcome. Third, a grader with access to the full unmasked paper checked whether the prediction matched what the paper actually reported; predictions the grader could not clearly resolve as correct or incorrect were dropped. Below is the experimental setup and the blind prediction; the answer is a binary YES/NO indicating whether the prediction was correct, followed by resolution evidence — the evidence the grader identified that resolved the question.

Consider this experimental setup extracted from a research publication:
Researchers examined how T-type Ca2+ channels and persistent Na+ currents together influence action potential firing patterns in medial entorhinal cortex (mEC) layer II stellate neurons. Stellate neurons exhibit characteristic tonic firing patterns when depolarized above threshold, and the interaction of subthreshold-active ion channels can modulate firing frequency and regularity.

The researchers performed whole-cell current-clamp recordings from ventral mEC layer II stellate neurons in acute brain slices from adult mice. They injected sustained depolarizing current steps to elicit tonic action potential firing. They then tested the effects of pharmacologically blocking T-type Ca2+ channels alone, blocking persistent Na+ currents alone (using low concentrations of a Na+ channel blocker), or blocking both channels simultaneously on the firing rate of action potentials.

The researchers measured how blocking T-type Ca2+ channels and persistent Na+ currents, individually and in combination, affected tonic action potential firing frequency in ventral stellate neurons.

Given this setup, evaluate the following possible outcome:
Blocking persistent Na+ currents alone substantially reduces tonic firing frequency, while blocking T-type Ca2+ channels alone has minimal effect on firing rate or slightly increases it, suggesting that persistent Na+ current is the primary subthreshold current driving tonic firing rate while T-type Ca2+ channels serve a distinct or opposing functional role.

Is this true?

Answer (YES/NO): NO